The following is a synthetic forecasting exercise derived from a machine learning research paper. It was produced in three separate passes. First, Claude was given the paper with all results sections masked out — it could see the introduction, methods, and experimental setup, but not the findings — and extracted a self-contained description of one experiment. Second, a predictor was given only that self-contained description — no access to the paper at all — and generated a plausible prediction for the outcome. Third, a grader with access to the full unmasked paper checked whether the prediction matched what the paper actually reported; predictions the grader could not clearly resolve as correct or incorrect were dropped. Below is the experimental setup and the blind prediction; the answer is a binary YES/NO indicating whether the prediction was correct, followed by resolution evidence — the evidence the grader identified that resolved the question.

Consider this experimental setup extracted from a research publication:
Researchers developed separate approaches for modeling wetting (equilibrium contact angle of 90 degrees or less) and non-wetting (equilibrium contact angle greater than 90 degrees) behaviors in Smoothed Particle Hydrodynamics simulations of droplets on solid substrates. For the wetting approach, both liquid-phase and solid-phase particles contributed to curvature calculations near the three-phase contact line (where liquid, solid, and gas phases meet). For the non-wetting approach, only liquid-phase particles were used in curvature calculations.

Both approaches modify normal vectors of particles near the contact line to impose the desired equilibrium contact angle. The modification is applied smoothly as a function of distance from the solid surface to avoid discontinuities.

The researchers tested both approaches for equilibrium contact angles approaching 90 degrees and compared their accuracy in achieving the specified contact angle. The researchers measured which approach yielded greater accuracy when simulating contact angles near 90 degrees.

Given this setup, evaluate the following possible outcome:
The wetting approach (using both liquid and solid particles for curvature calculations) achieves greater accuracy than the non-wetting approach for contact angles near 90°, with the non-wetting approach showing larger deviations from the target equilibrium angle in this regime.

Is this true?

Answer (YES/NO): YES